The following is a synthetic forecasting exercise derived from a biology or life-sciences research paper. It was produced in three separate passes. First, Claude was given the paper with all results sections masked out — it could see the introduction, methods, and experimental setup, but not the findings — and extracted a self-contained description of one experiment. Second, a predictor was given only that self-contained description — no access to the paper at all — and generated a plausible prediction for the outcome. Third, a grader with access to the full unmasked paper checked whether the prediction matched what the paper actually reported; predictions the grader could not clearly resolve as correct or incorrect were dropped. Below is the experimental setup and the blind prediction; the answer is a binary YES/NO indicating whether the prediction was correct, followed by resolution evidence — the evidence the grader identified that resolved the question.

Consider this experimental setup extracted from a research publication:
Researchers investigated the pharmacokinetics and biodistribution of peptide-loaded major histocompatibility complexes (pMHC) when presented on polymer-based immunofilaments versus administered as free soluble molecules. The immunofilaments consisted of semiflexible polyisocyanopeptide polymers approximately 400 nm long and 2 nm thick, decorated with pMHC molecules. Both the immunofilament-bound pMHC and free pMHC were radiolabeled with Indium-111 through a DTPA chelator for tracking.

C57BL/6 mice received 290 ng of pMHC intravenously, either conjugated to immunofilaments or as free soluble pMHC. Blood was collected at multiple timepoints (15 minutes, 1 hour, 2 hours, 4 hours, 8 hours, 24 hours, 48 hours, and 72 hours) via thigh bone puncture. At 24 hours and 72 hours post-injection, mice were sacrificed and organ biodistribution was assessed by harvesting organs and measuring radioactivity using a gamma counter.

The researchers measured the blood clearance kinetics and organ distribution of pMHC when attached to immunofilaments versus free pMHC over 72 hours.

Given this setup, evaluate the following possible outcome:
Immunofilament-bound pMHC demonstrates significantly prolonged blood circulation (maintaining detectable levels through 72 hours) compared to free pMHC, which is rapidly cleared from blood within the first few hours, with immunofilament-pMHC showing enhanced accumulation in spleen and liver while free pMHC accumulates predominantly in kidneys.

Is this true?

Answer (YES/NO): NO